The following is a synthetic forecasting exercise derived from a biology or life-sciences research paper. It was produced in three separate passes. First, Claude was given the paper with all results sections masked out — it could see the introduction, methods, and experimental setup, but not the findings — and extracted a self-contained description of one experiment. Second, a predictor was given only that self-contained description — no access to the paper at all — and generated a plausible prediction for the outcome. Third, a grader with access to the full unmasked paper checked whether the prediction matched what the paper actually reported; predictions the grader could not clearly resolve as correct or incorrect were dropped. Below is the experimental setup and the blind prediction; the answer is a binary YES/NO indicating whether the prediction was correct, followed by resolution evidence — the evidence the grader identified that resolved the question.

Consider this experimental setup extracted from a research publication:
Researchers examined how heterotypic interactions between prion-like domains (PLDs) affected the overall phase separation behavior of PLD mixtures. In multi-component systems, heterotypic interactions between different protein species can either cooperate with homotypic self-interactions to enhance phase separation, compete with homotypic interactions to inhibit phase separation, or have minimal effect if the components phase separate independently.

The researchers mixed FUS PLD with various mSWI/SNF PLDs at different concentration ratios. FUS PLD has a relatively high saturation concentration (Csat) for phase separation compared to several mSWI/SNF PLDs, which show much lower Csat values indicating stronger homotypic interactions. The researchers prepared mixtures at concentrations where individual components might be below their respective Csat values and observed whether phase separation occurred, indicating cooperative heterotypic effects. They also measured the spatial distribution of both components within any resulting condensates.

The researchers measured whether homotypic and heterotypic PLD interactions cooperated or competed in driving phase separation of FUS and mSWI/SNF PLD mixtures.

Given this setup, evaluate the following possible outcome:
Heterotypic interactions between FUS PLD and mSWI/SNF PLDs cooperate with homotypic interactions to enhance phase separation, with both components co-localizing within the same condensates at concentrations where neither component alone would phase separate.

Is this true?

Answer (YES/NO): YES